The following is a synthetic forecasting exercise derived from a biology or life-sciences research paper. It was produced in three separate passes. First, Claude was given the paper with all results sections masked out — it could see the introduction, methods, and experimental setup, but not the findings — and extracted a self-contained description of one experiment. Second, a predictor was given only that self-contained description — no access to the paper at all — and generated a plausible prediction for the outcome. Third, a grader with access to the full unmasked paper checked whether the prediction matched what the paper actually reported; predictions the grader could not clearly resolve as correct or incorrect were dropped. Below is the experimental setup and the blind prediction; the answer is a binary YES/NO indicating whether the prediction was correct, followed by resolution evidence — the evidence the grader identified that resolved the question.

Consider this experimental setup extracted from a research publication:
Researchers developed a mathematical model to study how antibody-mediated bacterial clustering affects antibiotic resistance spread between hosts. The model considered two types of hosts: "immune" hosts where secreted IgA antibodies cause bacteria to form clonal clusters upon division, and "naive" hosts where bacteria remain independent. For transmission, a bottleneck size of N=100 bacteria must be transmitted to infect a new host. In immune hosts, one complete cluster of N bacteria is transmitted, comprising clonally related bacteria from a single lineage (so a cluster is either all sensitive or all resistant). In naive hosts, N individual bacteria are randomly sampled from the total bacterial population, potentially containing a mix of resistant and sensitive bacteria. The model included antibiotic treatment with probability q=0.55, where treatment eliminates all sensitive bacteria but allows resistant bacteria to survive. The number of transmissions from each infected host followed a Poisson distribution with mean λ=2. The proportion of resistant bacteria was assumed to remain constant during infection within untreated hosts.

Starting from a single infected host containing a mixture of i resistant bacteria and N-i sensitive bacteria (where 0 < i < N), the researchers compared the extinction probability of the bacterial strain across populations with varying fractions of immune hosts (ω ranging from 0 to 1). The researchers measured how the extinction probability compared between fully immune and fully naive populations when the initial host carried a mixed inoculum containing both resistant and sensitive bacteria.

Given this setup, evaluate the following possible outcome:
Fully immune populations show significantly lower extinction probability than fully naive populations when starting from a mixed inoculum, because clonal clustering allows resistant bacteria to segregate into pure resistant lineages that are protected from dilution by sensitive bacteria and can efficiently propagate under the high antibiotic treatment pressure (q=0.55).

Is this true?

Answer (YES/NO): NO